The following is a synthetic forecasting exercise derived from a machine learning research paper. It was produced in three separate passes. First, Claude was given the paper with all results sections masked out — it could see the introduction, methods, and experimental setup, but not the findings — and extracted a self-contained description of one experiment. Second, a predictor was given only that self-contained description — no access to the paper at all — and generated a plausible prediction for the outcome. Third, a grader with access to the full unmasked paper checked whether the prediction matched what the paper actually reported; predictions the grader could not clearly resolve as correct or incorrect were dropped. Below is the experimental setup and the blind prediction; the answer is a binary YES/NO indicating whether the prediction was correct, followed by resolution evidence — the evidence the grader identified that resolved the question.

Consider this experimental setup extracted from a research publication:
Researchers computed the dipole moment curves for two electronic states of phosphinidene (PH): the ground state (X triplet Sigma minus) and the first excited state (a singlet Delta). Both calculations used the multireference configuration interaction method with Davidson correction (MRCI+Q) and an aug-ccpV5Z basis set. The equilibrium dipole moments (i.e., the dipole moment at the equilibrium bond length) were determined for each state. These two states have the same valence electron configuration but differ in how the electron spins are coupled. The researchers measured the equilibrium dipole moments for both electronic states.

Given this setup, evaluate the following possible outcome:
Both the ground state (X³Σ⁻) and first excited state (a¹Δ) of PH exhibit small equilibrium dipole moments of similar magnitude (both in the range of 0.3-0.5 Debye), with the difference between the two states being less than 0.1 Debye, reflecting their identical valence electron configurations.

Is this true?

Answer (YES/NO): YES